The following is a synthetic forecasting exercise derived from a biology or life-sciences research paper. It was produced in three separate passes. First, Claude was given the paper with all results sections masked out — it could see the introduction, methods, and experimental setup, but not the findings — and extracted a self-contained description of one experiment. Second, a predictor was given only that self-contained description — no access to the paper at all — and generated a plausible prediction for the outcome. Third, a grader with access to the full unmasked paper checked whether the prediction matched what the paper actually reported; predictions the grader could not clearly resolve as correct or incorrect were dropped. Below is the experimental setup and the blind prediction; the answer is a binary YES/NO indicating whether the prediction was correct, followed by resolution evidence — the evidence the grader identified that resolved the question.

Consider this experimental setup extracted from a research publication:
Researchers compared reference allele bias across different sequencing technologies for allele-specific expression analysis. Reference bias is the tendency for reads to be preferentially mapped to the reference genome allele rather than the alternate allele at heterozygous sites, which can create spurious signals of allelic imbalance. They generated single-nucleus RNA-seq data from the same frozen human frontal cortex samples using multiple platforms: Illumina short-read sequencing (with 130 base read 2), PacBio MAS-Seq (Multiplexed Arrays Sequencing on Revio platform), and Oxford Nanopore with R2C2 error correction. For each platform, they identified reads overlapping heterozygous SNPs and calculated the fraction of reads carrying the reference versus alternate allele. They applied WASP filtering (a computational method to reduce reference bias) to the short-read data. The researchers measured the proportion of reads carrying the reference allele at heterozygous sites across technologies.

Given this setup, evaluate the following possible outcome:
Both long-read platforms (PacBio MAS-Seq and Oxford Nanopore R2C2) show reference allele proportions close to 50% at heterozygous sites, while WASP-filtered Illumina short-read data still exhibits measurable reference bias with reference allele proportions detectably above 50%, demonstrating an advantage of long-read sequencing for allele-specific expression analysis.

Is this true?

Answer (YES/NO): NO